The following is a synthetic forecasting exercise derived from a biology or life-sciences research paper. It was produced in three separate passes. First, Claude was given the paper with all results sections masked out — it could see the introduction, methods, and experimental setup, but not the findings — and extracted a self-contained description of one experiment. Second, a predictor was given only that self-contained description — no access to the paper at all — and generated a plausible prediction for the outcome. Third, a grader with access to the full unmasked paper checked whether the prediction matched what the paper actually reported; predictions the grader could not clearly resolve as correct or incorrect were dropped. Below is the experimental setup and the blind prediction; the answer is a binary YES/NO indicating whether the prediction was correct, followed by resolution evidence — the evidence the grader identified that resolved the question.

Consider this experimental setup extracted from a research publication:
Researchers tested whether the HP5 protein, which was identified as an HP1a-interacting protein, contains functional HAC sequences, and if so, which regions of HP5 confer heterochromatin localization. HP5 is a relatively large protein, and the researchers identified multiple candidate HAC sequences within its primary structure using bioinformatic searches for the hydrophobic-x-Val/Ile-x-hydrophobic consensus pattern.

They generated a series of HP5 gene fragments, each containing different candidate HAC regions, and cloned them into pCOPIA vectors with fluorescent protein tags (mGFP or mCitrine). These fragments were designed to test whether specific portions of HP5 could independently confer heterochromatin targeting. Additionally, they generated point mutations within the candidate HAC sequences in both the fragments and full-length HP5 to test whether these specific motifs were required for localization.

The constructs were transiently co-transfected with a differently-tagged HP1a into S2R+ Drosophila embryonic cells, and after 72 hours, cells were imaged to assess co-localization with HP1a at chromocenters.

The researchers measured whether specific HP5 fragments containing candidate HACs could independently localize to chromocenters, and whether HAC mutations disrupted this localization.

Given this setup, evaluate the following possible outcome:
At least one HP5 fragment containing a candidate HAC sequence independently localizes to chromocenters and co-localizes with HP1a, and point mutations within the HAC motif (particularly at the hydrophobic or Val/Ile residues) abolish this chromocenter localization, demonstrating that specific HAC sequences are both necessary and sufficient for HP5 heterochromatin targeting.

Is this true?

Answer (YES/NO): NO